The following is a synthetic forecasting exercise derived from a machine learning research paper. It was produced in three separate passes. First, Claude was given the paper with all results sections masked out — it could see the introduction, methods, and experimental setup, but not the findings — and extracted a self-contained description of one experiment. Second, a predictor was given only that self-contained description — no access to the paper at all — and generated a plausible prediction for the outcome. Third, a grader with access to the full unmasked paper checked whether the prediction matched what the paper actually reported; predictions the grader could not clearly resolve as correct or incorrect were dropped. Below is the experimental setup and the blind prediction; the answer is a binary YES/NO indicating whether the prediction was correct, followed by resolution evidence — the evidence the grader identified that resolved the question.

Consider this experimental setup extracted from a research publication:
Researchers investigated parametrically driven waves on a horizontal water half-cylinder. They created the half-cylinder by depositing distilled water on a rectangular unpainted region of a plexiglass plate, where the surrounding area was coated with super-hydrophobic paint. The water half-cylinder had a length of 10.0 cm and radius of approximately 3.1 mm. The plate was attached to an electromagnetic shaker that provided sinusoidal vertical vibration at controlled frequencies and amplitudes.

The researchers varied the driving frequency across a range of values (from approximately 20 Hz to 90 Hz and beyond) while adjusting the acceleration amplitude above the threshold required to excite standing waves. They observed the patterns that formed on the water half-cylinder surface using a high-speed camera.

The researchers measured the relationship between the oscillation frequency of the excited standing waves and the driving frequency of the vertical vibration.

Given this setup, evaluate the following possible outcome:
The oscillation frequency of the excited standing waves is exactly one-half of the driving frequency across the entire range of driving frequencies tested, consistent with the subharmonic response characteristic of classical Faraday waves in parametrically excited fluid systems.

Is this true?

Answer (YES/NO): YES